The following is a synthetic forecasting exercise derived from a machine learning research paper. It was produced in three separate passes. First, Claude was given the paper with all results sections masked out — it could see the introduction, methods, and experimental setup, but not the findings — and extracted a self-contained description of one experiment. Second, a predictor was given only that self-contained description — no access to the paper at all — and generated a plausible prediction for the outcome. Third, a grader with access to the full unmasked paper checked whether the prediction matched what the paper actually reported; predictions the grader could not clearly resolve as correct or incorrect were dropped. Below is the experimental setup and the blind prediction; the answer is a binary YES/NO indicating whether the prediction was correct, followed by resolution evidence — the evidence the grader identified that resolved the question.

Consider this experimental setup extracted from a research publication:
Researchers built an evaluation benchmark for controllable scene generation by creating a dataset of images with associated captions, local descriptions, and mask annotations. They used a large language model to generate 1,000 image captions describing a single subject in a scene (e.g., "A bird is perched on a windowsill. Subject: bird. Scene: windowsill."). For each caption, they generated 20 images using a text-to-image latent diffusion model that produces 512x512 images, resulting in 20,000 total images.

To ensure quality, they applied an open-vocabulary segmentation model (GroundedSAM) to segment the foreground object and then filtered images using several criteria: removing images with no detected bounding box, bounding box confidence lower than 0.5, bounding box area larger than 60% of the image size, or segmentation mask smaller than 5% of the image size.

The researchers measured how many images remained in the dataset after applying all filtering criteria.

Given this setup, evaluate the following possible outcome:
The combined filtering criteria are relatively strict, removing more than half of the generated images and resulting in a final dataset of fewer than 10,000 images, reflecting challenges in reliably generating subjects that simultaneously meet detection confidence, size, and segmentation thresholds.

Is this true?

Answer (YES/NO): YES